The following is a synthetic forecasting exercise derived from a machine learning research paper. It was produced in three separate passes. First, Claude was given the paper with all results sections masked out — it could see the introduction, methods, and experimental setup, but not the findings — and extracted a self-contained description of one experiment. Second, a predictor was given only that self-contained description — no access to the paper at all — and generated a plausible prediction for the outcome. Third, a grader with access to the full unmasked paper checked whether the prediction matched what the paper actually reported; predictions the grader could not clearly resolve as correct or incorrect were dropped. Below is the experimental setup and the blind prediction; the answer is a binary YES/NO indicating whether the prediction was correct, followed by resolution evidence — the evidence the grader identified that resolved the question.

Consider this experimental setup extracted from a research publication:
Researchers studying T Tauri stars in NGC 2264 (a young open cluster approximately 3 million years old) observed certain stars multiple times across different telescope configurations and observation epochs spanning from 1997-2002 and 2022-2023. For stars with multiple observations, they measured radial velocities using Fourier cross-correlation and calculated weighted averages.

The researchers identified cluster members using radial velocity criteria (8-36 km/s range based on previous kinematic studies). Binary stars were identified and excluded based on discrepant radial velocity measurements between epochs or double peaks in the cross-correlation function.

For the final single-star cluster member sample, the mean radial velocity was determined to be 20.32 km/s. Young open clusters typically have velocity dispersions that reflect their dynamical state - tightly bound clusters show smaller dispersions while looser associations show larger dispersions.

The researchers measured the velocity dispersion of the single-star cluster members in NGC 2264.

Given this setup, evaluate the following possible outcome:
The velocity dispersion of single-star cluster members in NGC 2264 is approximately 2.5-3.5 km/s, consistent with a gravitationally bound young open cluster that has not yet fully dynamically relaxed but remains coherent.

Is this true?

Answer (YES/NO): NO